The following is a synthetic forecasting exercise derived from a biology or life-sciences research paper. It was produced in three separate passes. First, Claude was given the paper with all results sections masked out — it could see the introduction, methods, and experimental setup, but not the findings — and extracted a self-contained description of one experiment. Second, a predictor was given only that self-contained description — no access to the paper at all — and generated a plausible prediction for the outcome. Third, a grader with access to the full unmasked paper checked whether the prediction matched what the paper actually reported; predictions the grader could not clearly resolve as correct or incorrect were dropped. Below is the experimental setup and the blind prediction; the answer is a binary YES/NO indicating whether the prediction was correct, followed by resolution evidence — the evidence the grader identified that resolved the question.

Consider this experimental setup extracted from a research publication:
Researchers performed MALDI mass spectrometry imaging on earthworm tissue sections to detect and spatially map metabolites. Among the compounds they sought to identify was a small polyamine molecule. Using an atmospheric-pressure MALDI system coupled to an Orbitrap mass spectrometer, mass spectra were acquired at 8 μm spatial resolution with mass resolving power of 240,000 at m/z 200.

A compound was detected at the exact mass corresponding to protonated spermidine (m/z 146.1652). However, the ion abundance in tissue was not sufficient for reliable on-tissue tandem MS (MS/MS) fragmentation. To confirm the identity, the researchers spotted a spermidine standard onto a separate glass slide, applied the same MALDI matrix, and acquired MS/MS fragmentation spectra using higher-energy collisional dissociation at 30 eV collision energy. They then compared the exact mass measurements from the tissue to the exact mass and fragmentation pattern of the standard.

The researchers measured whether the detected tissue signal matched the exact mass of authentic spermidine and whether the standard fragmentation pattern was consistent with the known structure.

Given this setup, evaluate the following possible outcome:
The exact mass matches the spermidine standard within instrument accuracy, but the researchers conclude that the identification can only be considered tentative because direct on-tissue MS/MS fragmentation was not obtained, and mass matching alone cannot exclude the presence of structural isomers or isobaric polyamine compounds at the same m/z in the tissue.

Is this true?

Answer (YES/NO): NO